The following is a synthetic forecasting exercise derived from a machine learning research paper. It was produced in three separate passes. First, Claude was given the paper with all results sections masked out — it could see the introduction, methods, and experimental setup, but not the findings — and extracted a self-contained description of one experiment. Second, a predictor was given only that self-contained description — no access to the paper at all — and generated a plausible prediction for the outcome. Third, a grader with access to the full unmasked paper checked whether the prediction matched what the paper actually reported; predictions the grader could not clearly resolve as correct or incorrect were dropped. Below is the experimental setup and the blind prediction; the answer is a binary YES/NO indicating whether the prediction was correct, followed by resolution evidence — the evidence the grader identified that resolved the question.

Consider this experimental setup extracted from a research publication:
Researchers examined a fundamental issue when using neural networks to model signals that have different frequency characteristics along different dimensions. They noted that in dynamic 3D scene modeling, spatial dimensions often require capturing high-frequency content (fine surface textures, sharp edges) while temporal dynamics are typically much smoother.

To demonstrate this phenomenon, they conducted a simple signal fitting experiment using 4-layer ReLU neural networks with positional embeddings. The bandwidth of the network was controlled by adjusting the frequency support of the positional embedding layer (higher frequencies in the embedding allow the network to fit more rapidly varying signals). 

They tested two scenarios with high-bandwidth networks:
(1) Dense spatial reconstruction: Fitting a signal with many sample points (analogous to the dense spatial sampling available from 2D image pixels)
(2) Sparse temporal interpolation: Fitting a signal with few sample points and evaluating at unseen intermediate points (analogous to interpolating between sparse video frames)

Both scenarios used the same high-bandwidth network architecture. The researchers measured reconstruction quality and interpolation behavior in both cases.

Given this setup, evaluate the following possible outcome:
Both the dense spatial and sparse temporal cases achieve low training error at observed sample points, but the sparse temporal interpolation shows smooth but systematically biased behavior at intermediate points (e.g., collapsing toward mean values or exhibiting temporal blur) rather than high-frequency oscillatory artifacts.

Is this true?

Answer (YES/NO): NO